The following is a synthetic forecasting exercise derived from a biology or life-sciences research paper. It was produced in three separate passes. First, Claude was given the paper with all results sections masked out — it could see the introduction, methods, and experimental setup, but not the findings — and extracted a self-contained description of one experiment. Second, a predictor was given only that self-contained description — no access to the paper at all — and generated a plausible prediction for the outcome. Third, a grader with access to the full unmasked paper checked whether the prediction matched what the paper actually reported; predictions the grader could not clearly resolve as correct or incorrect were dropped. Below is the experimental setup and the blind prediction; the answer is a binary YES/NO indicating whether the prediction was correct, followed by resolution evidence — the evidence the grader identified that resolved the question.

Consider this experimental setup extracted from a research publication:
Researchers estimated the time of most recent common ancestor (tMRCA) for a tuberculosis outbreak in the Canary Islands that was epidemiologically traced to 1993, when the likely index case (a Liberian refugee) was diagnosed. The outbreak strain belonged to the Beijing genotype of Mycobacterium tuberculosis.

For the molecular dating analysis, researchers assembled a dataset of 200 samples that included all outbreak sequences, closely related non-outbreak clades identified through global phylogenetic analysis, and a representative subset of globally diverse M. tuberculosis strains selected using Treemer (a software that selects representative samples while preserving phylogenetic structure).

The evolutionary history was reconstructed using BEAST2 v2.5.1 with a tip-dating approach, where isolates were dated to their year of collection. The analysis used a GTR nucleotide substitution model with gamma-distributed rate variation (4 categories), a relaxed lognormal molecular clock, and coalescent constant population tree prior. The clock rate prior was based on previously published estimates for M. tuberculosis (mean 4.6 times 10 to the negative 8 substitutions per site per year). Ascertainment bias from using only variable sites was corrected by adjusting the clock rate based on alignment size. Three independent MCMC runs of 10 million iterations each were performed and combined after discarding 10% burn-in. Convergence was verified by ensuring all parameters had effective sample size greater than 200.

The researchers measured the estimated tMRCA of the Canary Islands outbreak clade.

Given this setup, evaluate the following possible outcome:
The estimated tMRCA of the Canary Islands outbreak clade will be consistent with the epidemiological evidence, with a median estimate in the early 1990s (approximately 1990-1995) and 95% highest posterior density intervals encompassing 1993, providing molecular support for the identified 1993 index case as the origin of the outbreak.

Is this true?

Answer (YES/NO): NO